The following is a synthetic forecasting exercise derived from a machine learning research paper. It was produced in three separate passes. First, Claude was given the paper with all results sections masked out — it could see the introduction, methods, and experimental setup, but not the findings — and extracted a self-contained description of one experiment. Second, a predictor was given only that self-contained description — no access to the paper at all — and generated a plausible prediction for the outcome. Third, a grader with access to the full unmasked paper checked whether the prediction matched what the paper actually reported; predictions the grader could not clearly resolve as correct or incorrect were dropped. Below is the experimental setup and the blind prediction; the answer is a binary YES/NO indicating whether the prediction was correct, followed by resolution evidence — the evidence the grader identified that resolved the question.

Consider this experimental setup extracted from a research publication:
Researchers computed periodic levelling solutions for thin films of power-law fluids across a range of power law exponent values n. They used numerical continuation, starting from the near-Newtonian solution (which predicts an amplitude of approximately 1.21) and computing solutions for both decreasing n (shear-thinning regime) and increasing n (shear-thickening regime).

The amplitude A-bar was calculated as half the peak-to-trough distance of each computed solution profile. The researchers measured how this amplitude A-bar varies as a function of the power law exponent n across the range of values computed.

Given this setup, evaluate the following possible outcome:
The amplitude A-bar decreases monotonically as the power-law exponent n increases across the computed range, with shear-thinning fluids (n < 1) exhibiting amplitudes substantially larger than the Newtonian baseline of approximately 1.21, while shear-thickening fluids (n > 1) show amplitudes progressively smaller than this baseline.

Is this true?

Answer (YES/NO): NO